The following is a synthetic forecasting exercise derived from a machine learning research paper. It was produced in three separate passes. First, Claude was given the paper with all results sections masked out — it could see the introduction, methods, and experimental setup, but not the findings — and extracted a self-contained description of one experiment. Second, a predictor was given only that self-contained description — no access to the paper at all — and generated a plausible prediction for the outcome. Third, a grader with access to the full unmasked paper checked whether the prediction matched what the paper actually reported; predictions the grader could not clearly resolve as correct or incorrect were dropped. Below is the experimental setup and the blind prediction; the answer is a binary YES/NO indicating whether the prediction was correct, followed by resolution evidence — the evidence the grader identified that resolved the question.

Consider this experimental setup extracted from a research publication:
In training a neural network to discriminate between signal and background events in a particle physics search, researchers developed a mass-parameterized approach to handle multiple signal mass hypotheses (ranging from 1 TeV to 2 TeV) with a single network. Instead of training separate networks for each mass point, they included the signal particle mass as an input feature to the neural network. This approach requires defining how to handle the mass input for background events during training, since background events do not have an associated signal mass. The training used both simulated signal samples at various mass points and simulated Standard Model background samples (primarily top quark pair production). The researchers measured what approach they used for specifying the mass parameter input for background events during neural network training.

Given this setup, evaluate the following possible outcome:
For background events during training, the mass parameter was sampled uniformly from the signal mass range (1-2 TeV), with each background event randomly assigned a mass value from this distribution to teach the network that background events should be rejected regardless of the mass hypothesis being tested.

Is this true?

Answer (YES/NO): NO